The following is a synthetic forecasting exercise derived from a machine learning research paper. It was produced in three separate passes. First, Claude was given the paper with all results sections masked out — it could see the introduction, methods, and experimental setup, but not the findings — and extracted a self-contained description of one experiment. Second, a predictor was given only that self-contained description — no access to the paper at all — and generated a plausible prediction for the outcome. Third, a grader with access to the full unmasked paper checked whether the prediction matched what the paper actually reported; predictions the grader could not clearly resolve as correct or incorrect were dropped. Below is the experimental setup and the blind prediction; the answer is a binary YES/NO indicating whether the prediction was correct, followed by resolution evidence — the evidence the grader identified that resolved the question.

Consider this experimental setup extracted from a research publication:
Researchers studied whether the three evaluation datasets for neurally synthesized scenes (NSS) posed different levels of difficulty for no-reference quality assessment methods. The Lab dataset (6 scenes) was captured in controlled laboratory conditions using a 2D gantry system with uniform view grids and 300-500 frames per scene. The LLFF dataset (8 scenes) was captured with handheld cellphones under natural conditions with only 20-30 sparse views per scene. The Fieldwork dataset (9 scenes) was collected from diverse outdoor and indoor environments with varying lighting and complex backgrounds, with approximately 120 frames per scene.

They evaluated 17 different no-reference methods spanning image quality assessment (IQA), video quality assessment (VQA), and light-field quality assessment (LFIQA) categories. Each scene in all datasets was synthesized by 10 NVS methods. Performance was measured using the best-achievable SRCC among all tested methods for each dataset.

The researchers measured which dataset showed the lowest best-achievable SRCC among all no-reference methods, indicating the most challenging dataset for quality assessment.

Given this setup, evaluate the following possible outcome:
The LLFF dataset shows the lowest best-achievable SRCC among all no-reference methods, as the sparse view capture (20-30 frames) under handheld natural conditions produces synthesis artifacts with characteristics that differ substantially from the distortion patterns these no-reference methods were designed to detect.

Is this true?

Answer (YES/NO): NO